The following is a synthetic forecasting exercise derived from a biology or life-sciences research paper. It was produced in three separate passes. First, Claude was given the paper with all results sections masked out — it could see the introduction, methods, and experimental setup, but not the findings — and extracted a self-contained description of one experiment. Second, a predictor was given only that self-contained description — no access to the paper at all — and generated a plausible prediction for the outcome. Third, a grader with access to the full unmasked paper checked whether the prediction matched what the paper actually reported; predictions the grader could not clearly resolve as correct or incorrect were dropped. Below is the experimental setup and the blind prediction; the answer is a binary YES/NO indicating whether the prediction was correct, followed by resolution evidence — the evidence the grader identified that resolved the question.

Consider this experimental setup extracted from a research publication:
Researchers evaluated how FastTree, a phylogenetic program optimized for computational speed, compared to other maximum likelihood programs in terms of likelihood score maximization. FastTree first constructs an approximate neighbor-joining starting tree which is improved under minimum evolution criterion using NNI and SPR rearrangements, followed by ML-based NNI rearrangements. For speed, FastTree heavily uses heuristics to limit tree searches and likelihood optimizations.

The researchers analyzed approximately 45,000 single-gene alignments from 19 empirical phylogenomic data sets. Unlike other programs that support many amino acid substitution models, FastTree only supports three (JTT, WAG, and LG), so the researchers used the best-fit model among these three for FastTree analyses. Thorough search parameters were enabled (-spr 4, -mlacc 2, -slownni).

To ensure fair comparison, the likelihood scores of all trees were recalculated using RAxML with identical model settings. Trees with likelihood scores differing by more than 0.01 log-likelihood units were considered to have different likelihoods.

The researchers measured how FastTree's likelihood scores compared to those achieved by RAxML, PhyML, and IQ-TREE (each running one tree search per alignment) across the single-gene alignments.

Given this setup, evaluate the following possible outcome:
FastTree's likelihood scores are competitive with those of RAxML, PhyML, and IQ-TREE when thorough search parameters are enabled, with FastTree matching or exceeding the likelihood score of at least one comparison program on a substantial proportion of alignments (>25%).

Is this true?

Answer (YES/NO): NO